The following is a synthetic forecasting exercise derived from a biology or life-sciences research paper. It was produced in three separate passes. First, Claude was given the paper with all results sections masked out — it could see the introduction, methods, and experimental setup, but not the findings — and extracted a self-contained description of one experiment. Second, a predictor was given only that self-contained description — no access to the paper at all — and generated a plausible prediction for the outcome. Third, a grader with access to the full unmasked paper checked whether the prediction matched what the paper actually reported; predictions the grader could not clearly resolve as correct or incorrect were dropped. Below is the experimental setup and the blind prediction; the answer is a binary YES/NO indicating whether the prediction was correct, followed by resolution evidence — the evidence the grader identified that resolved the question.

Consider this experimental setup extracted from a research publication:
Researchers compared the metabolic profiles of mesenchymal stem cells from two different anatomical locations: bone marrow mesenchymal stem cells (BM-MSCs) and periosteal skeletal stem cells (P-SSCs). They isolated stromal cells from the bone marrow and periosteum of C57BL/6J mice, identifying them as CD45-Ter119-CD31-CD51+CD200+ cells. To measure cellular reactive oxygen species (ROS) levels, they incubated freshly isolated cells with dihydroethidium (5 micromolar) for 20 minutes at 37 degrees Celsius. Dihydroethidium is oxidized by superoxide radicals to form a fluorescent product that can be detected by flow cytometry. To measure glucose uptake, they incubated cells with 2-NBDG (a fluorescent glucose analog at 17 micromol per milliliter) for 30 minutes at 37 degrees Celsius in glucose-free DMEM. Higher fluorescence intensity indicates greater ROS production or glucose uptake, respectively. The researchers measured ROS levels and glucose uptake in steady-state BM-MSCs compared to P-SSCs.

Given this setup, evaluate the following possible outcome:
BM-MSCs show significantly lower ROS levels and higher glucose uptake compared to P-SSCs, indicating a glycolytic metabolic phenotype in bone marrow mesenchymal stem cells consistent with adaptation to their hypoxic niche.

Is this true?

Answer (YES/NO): NO